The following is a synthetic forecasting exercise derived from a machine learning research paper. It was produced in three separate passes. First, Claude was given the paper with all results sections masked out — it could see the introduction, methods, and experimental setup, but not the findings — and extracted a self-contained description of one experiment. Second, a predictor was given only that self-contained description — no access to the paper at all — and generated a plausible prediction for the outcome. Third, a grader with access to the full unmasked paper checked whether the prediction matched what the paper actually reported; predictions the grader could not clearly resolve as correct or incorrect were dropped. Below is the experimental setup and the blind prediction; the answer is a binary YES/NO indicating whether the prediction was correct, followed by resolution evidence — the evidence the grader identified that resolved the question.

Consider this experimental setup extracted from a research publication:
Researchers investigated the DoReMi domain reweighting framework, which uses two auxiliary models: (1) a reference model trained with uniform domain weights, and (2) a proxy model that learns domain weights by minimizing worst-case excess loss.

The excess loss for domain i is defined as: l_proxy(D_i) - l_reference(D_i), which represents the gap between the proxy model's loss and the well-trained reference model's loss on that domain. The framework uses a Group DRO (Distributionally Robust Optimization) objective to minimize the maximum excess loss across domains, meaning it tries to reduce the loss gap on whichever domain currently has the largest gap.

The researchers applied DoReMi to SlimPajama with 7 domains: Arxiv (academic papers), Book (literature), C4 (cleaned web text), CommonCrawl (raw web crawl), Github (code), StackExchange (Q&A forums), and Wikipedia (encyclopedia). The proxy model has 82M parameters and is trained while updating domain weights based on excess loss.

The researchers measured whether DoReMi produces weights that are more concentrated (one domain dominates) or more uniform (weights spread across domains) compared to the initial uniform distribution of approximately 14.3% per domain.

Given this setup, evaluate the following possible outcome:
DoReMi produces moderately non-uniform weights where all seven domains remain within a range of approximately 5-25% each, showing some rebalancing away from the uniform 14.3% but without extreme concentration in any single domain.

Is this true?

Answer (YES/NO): YES